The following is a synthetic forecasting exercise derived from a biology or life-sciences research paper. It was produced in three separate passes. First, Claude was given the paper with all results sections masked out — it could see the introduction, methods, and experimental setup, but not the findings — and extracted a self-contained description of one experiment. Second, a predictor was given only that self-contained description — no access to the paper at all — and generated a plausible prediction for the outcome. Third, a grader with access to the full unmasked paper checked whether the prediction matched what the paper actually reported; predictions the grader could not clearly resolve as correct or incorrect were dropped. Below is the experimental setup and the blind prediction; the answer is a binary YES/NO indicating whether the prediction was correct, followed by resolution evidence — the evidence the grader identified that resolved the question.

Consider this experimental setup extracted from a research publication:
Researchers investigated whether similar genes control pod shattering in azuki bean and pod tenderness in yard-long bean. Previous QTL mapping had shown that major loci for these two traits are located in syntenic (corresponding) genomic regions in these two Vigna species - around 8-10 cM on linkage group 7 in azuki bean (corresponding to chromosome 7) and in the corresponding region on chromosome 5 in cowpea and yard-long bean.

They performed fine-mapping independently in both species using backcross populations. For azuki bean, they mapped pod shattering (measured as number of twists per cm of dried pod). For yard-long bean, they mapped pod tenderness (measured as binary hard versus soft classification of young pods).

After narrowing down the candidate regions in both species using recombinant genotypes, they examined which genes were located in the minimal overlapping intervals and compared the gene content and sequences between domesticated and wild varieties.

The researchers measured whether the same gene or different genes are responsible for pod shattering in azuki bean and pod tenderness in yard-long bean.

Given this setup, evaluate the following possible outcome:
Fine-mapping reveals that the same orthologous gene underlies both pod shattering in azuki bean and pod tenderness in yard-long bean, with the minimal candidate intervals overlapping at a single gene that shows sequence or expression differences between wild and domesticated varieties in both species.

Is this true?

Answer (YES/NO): YES